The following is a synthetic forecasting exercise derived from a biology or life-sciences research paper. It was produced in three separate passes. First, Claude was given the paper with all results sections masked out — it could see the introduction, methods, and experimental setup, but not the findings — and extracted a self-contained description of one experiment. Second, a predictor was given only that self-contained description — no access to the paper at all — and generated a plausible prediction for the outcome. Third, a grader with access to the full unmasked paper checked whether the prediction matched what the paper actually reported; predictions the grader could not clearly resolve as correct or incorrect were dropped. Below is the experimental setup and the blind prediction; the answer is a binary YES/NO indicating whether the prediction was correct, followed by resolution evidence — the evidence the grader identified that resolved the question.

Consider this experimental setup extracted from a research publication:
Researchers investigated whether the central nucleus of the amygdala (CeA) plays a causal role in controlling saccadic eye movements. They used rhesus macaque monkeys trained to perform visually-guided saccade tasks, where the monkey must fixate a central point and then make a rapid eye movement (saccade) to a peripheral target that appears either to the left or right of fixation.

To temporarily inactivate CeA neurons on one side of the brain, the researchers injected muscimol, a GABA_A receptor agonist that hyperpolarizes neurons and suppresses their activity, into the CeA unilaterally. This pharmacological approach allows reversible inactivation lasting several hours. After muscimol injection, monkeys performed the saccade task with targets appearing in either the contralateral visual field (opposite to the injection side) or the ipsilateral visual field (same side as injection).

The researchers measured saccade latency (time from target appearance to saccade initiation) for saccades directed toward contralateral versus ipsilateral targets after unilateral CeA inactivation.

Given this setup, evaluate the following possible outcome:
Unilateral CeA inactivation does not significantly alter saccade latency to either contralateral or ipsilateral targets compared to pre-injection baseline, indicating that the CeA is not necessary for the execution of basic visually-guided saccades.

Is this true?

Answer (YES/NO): NO